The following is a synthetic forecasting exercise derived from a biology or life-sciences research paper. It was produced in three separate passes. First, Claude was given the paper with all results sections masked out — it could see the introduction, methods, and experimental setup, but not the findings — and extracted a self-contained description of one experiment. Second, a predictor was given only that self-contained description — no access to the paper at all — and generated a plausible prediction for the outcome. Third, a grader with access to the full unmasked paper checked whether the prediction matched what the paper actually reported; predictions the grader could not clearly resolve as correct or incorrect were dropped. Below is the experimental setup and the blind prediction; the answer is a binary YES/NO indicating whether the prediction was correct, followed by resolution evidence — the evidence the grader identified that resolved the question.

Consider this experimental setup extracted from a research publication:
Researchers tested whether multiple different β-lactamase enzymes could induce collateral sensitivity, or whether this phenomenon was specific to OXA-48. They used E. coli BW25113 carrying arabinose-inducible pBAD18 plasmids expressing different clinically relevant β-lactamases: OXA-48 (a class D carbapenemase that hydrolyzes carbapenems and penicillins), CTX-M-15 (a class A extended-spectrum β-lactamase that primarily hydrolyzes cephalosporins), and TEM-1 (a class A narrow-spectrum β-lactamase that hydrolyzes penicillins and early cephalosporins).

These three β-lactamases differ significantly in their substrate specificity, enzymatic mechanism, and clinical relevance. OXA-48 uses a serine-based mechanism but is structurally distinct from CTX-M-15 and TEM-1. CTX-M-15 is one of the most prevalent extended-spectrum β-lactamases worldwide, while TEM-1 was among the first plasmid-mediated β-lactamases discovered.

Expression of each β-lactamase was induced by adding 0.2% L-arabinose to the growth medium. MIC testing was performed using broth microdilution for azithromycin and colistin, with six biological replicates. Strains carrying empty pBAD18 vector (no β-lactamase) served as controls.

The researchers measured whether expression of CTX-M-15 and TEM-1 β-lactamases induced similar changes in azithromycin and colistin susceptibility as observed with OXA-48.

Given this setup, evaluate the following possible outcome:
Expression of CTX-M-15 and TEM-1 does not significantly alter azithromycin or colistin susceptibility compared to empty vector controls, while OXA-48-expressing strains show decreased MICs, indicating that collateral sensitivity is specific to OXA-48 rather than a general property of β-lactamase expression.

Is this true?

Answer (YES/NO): NO